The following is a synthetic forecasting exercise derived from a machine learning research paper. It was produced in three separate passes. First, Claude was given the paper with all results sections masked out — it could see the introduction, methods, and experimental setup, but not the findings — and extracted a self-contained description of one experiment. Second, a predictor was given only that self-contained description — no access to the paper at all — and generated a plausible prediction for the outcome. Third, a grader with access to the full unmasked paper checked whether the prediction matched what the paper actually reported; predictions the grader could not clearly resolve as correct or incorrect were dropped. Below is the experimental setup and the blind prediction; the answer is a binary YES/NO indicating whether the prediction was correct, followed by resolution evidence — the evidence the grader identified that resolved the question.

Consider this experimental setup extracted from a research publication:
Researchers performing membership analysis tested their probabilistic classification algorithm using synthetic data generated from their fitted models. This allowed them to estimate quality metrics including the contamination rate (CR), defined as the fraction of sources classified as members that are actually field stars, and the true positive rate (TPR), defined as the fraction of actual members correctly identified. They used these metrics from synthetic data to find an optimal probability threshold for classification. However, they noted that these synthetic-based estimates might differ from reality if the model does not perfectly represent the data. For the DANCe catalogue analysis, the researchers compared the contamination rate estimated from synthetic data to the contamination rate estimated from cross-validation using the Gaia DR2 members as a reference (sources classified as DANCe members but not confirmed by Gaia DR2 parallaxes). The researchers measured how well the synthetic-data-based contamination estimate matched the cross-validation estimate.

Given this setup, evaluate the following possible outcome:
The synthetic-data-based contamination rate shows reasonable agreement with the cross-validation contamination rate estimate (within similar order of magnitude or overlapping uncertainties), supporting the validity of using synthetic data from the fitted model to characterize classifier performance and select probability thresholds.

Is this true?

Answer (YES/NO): NO